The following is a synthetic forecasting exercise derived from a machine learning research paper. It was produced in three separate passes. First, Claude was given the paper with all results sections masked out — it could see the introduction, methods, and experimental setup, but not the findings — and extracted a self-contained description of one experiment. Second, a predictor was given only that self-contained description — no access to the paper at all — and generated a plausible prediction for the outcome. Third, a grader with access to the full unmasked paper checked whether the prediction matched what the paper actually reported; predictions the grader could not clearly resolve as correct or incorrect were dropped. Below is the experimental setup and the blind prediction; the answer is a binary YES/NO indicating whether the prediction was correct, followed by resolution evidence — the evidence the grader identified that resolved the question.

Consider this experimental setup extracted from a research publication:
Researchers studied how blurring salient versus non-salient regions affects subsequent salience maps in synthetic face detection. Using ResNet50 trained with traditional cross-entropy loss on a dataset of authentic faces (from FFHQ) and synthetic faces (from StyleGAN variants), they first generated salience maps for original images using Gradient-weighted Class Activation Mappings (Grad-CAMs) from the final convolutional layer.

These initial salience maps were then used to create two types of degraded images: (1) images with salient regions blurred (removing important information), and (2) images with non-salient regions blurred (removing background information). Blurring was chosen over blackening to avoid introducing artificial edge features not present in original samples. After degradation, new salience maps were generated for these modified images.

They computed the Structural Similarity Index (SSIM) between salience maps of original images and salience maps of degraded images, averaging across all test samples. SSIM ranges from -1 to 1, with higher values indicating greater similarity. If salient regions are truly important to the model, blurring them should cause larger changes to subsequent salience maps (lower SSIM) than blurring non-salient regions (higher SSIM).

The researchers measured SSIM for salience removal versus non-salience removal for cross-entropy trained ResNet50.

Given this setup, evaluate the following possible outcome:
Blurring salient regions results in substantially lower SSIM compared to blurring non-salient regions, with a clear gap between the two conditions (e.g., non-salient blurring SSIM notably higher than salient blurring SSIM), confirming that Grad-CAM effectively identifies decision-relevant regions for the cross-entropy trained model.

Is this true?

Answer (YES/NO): NO